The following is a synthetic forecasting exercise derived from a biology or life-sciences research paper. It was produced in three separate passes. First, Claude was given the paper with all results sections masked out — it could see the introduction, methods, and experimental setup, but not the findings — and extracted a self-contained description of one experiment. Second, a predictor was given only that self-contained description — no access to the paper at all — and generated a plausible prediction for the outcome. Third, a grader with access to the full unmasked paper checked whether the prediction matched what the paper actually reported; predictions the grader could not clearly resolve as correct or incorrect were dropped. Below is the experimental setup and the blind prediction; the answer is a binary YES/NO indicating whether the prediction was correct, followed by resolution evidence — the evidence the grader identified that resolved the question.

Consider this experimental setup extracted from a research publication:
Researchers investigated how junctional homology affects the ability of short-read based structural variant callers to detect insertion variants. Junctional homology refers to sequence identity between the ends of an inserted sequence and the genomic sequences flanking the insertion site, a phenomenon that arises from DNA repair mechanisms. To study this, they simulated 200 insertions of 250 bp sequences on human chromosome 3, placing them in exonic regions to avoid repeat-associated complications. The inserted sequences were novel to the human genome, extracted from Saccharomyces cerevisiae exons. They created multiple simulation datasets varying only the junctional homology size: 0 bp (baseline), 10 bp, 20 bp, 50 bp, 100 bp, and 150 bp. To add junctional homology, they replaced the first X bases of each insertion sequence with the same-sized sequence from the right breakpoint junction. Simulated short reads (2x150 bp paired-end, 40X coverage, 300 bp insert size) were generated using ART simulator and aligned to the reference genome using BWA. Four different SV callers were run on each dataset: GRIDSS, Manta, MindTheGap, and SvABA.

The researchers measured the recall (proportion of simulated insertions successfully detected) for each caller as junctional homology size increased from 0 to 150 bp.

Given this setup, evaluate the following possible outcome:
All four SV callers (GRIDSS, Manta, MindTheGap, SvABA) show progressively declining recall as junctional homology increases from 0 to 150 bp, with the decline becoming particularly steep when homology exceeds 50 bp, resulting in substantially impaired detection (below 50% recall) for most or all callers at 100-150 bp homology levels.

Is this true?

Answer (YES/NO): NO